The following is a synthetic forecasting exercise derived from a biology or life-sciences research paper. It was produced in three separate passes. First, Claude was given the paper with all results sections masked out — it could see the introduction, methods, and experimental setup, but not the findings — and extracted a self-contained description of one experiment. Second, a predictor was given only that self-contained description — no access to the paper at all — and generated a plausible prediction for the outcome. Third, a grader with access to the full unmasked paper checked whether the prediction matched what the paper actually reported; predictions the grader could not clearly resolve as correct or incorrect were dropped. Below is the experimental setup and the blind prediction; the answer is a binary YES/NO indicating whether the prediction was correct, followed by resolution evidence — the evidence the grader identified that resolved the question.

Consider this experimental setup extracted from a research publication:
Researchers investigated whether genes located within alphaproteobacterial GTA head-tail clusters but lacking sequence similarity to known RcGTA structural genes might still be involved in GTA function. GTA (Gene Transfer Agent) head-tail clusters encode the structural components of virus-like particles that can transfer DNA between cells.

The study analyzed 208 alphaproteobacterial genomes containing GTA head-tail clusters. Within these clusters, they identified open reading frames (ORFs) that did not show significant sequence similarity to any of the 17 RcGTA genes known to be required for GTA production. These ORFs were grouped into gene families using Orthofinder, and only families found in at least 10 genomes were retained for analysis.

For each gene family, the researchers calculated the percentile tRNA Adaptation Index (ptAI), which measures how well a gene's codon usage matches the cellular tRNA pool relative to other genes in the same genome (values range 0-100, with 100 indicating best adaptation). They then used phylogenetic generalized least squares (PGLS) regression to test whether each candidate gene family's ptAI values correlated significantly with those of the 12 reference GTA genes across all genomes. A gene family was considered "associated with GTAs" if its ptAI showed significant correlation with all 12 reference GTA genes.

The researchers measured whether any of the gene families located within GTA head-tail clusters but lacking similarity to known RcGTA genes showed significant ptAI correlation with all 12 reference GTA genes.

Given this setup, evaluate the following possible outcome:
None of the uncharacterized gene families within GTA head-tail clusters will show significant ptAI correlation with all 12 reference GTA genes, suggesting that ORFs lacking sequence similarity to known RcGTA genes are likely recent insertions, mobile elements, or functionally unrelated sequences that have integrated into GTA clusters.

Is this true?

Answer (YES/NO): YES